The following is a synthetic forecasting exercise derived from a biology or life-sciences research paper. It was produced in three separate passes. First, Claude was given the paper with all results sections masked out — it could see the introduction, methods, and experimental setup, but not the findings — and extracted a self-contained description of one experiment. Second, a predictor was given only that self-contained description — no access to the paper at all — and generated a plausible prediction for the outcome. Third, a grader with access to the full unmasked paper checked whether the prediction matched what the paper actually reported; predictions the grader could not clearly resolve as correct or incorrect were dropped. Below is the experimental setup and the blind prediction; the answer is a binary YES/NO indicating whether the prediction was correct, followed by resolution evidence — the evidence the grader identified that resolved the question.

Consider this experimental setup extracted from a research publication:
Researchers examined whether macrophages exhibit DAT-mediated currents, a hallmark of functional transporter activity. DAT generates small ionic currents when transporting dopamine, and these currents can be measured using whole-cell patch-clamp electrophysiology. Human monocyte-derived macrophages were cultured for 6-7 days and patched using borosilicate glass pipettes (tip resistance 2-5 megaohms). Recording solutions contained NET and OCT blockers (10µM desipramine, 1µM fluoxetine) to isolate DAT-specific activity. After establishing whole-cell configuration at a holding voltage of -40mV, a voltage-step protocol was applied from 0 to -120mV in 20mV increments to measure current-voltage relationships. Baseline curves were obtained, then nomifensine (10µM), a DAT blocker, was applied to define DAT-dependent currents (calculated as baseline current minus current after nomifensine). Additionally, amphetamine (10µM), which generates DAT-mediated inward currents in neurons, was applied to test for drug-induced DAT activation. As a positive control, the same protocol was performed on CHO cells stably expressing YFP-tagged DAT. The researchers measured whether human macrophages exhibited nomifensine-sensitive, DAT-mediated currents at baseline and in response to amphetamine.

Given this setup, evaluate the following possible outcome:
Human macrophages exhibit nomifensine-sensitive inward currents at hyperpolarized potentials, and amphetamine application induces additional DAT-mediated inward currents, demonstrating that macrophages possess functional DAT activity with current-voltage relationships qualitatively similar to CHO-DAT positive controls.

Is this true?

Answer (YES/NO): YES